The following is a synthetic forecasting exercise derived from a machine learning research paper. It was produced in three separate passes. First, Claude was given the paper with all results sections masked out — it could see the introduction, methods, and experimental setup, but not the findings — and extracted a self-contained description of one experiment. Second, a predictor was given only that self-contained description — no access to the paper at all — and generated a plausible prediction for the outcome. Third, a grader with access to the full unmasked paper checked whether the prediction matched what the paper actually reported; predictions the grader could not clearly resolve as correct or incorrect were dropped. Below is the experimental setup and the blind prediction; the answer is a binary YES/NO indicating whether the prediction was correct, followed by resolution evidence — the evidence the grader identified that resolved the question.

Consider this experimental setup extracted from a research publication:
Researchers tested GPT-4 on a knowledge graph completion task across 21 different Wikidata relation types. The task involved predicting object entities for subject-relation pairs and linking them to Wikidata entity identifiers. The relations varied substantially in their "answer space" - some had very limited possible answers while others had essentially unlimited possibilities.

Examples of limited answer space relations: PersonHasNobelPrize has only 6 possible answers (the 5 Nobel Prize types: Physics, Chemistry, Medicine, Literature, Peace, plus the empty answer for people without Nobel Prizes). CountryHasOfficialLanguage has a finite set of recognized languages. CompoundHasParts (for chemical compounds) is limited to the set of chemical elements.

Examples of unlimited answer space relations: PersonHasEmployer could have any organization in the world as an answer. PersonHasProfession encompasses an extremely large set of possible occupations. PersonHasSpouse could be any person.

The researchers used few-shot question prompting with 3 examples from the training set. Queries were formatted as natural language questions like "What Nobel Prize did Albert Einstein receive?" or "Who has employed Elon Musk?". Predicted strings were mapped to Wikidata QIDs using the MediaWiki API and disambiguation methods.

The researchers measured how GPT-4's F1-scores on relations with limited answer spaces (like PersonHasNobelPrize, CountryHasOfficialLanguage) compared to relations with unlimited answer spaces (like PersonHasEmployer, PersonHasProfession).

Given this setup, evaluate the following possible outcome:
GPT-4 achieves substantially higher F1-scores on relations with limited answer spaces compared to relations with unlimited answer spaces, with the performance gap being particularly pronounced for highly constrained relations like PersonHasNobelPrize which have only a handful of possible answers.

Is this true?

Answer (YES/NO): YES